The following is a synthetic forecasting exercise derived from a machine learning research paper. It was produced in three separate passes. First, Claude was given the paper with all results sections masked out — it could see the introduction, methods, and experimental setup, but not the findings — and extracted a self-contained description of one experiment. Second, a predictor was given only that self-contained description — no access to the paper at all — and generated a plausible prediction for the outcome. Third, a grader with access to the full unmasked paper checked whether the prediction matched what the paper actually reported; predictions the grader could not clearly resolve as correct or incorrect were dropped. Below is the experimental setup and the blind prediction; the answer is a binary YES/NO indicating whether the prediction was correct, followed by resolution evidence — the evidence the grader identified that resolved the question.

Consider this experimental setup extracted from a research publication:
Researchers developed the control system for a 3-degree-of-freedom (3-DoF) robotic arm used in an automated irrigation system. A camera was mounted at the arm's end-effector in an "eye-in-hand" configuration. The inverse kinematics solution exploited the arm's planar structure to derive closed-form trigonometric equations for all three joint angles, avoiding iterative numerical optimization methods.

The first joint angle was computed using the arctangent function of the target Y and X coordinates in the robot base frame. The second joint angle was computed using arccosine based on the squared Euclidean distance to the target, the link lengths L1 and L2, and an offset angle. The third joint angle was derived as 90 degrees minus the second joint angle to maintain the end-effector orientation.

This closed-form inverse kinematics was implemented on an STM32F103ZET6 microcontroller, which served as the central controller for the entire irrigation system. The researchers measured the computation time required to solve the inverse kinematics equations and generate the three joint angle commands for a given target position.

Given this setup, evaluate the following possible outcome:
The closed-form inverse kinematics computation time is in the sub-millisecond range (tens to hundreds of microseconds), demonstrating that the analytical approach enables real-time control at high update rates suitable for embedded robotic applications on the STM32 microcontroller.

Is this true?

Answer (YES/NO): NO